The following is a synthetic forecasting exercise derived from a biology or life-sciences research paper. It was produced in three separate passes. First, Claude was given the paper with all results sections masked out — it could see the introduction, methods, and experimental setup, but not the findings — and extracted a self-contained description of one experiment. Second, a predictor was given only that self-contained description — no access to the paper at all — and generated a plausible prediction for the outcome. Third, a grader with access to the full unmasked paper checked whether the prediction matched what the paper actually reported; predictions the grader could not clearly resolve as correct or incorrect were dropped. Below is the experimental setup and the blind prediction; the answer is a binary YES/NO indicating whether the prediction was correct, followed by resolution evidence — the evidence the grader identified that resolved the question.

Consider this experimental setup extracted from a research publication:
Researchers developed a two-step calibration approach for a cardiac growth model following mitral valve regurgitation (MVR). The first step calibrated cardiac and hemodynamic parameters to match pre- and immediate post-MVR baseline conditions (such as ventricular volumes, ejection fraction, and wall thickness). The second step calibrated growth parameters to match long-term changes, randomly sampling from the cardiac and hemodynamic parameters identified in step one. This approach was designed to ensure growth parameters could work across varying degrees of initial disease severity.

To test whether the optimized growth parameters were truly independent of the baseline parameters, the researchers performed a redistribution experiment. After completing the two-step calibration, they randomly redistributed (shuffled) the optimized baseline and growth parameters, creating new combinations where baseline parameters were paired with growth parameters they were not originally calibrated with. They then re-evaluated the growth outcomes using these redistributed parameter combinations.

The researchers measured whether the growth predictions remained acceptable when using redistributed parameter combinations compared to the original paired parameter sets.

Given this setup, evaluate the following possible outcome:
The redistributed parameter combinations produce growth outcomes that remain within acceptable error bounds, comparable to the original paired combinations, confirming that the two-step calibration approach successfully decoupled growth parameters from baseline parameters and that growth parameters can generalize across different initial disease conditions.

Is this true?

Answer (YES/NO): YES